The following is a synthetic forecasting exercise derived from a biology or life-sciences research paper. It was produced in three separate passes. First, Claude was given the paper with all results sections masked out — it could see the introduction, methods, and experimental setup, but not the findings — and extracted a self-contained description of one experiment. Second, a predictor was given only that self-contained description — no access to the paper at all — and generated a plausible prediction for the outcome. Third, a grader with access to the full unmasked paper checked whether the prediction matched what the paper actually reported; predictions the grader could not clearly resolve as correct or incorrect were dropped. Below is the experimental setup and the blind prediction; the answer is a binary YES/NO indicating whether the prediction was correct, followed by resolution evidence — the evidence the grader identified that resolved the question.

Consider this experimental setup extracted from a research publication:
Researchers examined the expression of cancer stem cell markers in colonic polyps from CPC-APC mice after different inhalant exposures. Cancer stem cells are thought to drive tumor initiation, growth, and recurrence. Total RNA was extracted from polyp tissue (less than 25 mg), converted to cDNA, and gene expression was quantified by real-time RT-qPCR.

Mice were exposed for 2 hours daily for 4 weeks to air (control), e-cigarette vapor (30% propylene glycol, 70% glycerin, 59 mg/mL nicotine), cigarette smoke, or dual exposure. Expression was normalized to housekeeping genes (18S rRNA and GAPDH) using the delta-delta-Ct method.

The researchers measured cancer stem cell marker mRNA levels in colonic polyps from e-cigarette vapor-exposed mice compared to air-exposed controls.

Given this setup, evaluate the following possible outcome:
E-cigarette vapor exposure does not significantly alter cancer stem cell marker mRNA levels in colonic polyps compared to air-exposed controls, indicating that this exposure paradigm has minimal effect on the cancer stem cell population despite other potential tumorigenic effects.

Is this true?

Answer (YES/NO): NO